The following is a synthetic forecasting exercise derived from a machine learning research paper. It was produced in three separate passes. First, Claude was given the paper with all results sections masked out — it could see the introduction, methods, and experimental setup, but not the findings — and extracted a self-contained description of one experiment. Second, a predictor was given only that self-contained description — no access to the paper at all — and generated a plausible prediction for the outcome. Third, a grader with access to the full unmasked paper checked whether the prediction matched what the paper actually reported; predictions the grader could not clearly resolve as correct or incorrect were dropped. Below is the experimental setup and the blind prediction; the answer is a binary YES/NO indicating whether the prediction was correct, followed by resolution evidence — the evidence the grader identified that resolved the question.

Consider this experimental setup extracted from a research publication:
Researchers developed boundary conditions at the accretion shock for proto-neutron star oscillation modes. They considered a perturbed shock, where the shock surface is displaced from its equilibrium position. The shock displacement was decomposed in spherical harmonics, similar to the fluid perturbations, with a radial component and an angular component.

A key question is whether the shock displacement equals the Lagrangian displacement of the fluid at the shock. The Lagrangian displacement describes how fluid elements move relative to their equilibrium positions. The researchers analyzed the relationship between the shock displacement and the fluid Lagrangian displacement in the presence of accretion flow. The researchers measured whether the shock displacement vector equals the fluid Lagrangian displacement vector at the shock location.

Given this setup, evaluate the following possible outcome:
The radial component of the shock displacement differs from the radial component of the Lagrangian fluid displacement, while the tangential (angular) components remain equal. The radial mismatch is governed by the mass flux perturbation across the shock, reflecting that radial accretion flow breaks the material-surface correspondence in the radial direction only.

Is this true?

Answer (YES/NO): NO